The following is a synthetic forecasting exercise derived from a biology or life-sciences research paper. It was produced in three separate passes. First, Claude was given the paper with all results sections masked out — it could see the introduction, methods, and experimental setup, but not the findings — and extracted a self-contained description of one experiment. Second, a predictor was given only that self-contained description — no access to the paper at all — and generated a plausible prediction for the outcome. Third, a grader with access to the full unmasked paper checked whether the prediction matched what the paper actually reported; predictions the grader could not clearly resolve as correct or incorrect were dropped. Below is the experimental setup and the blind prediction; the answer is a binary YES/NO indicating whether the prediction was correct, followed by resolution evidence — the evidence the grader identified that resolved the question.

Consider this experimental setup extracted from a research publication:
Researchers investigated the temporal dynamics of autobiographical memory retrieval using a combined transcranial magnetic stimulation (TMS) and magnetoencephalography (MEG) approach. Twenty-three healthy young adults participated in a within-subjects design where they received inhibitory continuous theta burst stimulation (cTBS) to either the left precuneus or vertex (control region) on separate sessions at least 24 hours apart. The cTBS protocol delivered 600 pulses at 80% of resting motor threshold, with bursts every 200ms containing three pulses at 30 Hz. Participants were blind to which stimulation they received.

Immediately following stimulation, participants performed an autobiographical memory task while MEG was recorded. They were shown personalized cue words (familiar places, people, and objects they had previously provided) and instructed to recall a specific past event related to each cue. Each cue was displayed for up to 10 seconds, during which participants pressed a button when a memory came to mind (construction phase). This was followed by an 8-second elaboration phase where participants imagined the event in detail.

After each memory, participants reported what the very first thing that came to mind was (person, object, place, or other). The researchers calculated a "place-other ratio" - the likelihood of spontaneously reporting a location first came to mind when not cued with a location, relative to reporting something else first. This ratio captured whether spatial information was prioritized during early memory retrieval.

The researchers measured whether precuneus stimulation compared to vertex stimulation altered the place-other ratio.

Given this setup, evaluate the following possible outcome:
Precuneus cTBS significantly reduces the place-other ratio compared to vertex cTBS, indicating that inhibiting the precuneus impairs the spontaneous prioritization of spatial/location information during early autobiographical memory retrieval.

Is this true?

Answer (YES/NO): NO